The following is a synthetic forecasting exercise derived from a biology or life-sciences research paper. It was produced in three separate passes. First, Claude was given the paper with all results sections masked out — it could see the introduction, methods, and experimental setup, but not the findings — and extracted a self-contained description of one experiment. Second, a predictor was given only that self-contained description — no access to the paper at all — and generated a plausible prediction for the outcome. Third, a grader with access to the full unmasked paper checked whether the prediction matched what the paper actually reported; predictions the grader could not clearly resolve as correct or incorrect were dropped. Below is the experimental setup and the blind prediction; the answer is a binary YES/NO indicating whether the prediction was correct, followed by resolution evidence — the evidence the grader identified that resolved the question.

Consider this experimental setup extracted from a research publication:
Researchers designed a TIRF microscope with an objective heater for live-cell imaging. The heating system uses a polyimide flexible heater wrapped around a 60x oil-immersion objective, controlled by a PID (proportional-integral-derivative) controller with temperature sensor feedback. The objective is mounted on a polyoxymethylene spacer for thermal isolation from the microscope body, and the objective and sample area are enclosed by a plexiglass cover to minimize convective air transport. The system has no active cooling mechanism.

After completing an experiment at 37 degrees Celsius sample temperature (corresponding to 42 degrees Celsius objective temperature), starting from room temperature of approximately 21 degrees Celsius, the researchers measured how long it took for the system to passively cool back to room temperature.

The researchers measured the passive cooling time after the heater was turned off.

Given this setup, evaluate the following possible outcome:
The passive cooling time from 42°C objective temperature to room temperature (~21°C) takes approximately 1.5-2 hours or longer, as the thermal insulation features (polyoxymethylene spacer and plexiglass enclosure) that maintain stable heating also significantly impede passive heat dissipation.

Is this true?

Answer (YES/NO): YES